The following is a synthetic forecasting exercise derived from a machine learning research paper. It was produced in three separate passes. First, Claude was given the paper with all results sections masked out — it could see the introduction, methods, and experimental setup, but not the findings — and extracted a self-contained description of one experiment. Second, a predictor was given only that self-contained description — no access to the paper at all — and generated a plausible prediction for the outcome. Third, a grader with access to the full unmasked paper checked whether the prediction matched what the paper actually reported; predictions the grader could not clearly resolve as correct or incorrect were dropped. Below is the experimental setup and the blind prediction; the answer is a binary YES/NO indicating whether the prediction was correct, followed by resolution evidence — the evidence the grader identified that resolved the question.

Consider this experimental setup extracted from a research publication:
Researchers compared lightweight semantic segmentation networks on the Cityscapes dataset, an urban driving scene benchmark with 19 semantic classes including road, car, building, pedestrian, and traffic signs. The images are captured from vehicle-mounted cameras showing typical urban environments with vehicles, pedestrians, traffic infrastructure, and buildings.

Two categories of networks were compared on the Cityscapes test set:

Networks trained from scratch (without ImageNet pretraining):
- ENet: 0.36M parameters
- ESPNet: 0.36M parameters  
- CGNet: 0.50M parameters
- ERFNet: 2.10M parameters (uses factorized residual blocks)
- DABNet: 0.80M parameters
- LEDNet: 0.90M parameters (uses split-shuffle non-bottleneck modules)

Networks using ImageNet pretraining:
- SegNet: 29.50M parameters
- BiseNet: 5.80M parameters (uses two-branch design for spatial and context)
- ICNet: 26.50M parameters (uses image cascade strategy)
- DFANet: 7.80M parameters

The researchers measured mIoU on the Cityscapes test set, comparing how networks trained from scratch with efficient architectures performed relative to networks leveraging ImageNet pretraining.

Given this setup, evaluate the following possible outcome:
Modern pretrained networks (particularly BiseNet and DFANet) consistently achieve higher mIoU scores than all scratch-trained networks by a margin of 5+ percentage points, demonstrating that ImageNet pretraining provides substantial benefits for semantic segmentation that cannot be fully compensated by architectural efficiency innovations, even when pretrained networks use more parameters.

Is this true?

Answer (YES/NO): NO